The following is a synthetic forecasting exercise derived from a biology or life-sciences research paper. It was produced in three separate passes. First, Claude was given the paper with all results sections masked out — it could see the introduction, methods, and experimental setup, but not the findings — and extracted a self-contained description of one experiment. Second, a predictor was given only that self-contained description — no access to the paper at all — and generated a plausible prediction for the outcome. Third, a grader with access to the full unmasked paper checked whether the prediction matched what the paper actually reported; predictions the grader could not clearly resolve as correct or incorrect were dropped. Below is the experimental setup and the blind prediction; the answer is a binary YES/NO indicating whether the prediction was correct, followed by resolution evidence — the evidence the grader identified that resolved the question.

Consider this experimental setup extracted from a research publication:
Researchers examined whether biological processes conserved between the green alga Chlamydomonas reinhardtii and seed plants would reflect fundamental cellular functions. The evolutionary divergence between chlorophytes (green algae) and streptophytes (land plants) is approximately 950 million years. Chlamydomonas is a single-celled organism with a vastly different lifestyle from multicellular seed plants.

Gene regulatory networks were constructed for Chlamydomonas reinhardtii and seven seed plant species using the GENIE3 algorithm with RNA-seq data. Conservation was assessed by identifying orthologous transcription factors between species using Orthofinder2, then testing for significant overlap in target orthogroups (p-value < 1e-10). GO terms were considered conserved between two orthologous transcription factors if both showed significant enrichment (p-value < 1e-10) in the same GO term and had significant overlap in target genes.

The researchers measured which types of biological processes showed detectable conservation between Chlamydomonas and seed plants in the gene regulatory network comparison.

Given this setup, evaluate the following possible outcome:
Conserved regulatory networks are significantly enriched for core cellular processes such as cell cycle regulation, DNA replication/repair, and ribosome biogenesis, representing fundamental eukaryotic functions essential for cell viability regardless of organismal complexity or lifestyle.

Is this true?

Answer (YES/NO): YES